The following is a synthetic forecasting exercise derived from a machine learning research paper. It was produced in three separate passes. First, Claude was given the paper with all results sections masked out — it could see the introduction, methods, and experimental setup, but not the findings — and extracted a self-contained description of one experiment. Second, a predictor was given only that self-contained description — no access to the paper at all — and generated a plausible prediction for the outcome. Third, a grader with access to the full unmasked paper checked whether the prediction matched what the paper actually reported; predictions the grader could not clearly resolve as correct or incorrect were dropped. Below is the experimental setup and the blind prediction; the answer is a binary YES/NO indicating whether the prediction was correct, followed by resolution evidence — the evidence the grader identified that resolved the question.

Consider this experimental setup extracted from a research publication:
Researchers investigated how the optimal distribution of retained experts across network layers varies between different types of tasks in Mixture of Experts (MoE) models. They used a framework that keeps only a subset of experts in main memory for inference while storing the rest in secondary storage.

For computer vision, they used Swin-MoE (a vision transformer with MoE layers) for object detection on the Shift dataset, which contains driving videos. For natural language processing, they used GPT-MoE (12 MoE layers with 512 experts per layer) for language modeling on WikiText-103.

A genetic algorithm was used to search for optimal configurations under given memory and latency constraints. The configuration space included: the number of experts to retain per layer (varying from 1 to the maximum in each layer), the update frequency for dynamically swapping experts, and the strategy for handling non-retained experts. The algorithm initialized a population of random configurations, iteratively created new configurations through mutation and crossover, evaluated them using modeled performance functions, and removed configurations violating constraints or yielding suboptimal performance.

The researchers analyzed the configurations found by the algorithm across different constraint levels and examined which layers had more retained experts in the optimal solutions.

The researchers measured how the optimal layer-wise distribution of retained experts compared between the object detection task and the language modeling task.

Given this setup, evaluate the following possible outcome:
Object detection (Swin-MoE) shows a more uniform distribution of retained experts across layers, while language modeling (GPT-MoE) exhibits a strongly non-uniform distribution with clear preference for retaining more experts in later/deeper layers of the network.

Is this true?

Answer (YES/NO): NO